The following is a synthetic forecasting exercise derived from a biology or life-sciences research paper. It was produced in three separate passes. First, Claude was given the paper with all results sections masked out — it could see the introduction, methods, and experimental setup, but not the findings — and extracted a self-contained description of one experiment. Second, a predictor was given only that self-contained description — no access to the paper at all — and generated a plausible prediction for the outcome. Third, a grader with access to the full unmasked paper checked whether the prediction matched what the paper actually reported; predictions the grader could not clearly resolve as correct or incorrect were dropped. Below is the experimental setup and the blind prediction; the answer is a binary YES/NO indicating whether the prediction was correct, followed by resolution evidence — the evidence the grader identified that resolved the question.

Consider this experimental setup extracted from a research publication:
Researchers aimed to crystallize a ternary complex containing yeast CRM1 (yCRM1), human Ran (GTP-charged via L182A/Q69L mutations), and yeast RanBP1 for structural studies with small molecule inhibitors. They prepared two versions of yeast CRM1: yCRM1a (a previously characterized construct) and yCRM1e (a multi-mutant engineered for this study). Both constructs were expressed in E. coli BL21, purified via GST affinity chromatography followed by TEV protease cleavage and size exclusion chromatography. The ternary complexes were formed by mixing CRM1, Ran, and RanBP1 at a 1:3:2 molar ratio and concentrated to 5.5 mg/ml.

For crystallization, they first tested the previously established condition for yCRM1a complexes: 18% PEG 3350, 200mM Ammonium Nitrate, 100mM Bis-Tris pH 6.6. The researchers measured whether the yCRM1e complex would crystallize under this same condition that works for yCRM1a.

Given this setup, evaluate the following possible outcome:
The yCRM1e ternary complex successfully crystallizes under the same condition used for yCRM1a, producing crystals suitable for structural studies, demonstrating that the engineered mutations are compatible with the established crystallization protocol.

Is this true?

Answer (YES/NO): NO